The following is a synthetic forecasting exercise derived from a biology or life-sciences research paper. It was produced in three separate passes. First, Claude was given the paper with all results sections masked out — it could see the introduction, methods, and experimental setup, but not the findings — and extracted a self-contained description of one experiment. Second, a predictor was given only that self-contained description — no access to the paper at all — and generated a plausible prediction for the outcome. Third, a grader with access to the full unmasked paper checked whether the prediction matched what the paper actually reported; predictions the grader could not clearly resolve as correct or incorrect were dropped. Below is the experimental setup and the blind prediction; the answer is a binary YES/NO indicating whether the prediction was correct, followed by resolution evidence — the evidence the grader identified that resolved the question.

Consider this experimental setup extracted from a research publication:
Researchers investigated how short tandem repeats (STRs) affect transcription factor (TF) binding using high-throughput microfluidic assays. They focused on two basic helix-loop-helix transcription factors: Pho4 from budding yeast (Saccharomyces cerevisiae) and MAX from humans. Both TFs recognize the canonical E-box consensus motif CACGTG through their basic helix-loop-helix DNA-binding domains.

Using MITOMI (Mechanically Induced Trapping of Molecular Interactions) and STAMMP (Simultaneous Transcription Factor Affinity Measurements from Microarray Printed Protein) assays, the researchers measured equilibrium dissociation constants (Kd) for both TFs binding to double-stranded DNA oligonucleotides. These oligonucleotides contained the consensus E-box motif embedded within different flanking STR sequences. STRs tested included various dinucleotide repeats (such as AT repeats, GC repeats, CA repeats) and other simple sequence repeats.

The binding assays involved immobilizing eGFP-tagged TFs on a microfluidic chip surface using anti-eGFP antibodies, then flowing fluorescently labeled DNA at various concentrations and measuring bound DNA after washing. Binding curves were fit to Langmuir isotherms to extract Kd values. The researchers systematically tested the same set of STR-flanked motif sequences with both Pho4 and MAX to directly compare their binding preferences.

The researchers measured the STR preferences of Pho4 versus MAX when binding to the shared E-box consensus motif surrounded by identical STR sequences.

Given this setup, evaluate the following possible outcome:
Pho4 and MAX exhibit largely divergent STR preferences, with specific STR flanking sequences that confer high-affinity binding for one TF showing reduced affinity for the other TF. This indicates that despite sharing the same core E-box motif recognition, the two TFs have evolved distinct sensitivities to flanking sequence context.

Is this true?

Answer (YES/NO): YES